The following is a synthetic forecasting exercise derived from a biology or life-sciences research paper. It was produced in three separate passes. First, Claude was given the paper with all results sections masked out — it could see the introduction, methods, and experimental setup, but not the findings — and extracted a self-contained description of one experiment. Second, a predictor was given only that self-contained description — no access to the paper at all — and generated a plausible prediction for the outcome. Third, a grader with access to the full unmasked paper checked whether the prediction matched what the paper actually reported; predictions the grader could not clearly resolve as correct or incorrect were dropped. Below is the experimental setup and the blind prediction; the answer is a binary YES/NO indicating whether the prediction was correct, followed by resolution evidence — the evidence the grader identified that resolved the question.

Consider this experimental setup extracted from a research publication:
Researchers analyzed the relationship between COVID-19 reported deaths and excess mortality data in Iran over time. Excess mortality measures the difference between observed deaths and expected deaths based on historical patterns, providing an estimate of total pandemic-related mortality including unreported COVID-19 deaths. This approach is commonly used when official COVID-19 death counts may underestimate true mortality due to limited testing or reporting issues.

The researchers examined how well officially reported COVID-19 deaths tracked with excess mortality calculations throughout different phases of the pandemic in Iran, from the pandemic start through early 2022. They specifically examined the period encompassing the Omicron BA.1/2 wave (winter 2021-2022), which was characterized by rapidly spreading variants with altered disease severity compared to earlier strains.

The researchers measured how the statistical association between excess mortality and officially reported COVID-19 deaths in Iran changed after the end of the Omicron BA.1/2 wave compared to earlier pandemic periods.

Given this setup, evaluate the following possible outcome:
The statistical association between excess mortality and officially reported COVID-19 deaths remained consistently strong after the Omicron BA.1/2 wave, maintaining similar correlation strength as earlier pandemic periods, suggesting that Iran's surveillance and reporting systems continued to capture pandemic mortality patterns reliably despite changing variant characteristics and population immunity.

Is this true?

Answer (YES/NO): NO